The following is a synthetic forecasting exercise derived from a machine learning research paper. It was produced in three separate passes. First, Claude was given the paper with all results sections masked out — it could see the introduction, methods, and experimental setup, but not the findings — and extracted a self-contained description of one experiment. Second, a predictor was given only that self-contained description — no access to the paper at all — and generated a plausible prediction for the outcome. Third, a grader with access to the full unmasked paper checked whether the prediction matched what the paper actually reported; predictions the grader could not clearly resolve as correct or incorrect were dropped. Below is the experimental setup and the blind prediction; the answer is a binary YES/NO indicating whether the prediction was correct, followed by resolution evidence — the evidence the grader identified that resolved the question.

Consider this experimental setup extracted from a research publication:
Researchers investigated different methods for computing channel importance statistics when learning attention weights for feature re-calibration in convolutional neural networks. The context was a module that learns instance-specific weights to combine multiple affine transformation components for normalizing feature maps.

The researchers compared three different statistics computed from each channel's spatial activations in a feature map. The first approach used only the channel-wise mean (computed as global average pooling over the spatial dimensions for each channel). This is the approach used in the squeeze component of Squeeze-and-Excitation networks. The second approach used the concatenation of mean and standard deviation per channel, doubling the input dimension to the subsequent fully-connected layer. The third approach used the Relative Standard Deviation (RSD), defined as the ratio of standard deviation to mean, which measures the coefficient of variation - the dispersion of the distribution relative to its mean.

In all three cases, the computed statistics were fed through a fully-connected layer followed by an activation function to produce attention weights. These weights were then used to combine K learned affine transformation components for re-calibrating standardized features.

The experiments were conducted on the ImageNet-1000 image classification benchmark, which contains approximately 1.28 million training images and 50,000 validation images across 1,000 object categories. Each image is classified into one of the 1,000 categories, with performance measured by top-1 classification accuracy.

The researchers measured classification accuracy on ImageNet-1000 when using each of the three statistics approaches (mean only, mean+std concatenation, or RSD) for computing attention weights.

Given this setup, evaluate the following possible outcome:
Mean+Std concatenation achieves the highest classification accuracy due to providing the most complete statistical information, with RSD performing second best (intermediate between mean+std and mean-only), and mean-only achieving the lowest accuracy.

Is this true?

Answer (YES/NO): NO